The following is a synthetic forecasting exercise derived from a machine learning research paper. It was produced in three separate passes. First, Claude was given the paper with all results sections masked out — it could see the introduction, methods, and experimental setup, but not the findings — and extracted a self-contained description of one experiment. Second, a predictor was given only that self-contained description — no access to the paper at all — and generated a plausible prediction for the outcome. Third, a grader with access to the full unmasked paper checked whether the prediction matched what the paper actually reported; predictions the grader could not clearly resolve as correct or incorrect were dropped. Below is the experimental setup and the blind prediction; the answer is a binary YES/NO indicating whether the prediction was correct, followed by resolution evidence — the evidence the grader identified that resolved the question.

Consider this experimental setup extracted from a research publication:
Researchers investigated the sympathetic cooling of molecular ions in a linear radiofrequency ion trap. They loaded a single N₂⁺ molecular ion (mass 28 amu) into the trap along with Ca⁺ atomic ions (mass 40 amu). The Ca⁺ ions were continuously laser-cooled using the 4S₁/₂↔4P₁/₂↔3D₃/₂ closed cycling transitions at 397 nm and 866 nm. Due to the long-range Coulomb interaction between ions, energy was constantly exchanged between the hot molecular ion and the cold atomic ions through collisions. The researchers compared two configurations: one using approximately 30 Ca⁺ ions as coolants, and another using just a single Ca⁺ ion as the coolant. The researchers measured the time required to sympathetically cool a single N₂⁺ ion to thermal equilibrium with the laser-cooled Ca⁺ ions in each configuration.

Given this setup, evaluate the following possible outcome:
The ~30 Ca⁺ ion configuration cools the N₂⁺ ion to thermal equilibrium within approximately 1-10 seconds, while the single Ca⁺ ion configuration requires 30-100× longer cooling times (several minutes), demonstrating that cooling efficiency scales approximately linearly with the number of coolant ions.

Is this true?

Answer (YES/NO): YES